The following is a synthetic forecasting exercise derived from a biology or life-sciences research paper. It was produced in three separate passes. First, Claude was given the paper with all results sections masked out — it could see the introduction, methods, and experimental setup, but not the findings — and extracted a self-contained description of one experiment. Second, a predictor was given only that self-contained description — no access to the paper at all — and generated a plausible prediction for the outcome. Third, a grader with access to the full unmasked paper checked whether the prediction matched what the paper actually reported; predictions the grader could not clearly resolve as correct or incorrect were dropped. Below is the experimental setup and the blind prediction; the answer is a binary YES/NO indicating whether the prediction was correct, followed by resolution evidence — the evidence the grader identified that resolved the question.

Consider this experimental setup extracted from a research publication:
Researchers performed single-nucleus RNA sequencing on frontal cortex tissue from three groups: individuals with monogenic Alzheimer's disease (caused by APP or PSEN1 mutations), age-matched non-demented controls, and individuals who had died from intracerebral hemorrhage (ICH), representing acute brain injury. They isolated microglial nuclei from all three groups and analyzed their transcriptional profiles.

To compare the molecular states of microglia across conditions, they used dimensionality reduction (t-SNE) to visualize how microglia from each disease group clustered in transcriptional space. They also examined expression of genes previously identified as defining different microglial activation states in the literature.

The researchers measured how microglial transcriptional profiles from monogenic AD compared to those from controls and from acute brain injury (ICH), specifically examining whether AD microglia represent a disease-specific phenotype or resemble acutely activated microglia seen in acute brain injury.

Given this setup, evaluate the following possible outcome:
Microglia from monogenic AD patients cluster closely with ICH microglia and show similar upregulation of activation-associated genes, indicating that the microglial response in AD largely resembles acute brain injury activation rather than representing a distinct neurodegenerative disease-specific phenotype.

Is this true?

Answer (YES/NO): NO